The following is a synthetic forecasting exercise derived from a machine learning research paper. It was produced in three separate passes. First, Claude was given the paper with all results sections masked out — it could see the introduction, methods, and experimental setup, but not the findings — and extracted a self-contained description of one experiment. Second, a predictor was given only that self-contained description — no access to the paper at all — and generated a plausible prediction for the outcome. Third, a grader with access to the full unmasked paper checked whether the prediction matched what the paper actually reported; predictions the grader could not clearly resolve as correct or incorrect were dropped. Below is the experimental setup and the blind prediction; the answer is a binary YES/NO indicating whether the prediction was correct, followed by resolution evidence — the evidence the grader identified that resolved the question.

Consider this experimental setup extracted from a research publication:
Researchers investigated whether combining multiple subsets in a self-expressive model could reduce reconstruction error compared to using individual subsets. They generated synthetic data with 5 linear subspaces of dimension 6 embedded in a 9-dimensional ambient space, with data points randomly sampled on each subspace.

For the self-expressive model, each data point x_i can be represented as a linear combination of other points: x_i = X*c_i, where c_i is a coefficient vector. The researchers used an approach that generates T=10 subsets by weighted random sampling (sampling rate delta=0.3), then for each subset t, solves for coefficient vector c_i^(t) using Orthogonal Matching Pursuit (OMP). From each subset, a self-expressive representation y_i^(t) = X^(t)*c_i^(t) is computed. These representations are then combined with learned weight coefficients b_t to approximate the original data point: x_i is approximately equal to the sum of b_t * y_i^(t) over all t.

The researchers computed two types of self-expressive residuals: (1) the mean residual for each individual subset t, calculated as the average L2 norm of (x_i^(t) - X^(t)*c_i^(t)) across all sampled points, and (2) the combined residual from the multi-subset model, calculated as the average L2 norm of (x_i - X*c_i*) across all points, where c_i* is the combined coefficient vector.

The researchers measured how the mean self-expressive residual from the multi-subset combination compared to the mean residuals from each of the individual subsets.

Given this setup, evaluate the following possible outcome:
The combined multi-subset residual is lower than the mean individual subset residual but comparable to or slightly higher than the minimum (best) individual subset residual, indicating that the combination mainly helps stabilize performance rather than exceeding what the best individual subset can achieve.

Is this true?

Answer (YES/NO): NO